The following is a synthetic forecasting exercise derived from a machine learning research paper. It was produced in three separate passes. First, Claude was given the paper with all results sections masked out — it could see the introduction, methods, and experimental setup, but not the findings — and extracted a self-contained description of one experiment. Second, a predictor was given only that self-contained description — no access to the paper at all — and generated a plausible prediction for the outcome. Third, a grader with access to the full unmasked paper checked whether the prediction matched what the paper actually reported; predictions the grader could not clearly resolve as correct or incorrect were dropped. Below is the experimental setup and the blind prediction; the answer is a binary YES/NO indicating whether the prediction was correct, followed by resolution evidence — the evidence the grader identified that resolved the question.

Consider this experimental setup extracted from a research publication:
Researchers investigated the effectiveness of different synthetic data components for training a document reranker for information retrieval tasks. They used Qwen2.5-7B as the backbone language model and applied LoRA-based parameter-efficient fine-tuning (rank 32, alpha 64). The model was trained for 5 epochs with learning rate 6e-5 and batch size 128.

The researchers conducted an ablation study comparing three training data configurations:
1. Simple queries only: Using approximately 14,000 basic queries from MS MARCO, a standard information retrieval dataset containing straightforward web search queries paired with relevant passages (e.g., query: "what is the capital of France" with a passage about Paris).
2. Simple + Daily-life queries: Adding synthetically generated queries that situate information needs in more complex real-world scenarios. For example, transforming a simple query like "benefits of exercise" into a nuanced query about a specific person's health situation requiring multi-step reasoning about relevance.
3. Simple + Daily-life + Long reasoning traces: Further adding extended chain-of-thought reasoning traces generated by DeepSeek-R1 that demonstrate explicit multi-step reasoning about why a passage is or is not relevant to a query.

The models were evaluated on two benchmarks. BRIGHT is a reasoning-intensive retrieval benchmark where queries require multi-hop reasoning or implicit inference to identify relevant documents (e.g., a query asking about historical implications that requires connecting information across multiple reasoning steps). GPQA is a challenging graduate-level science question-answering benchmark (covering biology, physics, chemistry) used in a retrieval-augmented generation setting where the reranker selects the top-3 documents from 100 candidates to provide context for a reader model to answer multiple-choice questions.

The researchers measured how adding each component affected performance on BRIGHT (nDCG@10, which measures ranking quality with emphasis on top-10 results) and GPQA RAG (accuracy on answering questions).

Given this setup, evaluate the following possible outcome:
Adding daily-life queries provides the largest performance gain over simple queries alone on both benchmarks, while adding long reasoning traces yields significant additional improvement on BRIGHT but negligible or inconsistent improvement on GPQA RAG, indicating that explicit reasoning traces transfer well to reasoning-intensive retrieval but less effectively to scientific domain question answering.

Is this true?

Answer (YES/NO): NO